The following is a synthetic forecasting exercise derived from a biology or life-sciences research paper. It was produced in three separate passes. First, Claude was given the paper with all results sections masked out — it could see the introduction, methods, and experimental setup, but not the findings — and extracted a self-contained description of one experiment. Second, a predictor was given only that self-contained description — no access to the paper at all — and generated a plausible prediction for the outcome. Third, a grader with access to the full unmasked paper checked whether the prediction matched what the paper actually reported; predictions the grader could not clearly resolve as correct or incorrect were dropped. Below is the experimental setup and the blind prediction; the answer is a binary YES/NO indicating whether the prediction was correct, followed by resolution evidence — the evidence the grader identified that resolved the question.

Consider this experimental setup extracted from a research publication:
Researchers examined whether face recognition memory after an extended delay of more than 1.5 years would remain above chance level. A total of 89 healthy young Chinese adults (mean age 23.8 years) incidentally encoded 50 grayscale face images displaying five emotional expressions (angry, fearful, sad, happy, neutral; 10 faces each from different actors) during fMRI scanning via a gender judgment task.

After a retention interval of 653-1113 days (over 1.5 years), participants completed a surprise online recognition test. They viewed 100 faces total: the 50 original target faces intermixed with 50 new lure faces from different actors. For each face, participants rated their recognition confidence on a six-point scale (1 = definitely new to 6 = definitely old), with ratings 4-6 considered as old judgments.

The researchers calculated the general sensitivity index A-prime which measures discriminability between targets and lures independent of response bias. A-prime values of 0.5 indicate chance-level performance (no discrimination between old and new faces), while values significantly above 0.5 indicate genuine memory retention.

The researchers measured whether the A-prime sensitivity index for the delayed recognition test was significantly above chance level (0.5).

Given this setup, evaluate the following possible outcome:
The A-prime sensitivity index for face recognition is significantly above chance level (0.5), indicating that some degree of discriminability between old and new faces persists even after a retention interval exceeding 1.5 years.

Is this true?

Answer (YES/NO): YES